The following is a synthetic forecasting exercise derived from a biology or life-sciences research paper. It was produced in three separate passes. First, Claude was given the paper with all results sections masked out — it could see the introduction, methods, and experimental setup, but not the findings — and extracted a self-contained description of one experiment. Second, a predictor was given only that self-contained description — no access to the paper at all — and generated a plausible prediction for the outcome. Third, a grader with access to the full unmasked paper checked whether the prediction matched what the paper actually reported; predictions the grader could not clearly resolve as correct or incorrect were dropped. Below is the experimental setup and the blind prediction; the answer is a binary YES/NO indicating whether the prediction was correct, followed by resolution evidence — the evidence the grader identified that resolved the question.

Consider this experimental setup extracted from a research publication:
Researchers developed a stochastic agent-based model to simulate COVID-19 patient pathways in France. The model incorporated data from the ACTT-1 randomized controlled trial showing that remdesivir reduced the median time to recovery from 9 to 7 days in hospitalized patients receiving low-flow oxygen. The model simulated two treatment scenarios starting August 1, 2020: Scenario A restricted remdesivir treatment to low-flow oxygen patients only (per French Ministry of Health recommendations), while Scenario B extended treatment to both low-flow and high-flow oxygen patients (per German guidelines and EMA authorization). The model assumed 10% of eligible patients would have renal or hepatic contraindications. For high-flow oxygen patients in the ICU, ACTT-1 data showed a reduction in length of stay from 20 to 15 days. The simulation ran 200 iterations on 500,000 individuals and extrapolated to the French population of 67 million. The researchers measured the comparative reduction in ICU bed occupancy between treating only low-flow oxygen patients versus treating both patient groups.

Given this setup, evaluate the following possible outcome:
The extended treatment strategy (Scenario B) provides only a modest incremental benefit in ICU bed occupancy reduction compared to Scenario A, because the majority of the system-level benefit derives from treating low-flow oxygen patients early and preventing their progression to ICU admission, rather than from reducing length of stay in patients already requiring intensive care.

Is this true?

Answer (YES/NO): NO